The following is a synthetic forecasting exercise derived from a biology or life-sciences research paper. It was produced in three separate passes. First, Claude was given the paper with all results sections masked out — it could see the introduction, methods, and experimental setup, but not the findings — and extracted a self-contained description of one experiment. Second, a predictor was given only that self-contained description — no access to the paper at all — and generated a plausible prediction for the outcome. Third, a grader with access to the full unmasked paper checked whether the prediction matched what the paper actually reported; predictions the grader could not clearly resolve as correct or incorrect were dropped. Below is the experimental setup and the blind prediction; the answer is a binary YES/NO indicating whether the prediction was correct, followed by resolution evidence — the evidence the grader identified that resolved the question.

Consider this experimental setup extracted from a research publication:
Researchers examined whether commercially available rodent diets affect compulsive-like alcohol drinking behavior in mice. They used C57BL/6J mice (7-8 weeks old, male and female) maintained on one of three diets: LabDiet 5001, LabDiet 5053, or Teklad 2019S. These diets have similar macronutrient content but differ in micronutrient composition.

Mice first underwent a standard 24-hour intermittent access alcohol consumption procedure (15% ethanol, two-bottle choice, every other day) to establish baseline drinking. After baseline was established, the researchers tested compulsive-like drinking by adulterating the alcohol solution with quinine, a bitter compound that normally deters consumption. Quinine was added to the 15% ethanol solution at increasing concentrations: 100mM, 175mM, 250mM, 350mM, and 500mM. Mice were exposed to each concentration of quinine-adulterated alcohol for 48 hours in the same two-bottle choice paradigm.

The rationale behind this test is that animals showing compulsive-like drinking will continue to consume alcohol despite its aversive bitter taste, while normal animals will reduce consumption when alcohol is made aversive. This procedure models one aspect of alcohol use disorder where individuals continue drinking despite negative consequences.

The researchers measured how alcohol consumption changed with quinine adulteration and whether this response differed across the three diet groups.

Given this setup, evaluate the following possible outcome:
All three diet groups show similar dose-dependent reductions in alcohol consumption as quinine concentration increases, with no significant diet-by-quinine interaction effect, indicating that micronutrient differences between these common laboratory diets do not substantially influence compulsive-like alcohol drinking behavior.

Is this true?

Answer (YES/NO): NO